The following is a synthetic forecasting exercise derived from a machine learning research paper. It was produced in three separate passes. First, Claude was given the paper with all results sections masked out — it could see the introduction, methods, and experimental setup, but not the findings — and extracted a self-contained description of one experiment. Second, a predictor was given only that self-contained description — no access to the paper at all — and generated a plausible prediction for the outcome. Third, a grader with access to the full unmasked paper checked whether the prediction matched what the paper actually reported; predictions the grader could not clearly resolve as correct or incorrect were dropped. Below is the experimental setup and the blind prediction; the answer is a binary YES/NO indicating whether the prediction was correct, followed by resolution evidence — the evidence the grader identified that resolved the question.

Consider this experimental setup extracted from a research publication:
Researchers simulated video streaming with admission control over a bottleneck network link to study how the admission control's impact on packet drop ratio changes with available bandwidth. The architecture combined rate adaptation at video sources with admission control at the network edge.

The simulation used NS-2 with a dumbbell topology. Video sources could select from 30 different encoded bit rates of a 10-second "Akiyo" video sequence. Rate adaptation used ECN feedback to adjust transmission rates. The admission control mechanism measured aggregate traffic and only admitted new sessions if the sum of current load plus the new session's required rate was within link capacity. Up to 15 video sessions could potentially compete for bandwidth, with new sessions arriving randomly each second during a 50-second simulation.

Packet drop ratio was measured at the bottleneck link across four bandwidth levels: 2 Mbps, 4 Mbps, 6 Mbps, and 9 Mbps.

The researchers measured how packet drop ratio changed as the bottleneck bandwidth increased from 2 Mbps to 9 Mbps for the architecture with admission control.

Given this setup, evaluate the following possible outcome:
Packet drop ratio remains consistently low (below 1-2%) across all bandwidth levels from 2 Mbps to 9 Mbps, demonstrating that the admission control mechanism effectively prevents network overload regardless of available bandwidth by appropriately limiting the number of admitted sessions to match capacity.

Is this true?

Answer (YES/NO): YES